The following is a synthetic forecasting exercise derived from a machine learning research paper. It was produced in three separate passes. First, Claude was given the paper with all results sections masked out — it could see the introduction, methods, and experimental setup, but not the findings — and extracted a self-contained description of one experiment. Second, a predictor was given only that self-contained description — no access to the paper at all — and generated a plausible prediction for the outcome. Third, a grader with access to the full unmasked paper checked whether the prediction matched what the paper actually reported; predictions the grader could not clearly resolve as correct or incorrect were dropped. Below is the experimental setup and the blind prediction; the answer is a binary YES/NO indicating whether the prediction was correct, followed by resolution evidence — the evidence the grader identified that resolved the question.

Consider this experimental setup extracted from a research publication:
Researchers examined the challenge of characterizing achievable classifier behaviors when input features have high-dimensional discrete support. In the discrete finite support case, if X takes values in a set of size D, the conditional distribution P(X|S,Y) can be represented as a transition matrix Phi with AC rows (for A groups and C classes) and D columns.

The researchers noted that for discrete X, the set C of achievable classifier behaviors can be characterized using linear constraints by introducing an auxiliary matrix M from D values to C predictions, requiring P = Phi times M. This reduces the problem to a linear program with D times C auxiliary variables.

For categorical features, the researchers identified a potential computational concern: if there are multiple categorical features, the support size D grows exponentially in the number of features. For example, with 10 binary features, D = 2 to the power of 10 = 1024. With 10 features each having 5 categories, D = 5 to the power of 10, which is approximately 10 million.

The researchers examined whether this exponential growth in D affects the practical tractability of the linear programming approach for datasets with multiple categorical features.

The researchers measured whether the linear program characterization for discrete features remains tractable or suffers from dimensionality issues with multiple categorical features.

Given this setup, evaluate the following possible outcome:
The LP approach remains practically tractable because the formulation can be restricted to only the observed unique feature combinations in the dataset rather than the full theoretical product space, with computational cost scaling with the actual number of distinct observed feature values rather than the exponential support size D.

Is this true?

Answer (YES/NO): NO